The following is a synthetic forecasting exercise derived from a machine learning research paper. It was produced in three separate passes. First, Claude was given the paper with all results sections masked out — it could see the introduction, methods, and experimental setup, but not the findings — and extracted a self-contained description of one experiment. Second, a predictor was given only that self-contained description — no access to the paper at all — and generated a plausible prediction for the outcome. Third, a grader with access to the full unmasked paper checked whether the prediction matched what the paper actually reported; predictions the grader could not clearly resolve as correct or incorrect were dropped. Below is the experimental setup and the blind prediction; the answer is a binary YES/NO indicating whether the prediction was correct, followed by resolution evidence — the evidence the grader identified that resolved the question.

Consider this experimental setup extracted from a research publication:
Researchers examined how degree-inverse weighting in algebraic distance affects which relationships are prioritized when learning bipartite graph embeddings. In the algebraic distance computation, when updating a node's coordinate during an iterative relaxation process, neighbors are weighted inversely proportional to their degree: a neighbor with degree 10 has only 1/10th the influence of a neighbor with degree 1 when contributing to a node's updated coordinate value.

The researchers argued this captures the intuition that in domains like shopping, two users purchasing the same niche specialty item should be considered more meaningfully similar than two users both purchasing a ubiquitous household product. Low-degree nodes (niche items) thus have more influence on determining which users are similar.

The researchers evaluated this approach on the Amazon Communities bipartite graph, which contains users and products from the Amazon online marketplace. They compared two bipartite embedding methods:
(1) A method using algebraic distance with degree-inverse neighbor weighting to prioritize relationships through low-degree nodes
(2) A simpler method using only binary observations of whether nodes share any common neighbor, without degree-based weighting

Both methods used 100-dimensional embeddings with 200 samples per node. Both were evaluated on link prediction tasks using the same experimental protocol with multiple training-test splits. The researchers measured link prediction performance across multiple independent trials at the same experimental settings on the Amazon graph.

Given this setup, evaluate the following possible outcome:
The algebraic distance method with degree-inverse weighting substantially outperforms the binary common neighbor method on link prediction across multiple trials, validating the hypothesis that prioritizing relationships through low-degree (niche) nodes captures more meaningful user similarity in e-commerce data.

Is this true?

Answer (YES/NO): NO